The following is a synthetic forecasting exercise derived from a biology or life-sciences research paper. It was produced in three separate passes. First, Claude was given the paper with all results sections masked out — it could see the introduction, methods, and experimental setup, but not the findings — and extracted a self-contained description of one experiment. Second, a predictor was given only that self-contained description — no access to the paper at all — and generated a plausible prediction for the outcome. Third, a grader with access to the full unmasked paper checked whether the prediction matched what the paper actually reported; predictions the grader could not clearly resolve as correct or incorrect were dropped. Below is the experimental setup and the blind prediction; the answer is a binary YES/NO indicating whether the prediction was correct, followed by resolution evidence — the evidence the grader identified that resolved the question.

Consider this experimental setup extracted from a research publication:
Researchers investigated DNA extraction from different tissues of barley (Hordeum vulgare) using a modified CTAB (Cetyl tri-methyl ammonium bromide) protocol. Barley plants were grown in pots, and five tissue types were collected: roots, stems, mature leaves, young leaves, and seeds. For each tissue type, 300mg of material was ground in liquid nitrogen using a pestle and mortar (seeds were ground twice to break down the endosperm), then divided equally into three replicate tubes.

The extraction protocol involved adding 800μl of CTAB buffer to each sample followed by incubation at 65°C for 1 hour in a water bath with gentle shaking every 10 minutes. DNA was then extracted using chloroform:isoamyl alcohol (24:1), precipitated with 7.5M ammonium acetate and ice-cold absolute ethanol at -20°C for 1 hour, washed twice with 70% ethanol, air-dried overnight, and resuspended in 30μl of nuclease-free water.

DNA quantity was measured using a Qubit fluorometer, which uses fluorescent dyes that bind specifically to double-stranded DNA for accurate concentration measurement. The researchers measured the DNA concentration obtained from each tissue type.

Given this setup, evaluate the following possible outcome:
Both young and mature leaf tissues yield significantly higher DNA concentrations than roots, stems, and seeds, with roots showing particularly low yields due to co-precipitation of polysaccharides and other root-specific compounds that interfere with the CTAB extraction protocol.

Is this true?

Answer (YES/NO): NO